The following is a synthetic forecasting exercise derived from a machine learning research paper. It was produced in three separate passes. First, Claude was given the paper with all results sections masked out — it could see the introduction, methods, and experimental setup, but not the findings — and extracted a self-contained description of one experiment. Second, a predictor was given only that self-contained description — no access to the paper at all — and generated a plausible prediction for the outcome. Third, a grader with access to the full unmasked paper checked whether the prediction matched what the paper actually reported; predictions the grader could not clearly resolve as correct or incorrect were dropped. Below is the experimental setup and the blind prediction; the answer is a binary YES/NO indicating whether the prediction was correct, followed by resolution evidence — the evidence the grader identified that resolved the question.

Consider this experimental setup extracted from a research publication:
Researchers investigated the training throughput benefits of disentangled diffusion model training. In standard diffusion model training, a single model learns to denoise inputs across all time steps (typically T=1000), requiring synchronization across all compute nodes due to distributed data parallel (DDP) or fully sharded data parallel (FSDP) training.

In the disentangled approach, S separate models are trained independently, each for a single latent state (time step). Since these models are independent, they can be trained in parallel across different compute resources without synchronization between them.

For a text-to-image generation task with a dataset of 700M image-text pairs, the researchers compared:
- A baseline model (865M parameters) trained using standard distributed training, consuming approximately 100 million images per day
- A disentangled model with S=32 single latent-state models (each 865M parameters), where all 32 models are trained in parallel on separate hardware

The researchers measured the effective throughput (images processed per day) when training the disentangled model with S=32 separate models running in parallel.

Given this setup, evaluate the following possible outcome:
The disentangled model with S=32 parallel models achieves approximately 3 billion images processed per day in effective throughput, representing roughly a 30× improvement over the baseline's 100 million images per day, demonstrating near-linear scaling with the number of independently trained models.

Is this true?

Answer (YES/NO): YES